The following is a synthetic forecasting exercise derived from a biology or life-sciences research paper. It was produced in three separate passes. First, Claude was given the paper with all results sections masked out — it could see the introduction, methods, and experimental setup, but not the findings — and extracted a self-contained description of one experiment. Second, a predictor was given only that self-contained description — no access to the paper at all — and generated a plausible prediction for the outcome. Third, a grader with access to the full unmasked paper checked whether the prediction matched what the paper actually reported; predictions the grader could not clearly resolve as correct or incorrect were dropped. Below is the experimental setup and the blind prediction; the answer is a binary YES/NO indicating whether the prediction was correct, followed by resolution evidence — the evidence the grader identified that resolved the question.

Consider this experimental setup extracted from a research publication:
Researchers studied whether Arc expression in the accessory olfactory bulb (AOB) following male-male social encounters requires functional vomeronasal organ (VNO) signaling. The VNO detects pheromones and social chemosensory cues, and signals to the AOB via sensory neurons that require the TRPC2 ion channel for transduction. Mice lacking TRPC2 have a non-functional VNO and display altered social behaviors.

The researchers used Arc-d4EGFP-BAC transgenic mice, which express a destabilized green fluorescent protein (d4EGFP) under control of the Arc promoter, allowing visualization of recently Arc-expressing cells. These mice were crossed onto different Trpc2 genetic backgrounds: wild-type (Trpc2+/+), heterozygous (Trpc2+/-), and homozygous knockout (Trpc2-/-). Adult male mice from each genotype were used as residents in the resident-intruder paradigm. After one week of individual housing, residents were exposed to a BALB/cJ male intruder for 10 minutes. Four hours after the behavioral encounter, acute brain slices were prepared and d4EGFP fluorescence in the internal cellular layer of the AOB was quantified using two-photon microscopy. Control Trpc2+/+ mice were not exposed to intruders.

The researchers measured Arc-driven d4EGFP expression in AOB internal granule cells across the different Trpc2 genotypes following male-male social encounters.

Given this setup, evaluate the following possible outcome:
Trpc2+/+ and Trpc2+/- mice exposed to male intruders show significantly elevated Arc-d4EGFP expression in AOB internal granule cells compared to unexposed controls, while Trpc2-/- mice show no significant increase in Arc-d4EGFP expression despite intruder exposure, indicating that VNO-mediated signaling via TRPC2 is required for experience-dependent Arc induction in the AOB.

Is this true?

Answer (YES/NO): NO